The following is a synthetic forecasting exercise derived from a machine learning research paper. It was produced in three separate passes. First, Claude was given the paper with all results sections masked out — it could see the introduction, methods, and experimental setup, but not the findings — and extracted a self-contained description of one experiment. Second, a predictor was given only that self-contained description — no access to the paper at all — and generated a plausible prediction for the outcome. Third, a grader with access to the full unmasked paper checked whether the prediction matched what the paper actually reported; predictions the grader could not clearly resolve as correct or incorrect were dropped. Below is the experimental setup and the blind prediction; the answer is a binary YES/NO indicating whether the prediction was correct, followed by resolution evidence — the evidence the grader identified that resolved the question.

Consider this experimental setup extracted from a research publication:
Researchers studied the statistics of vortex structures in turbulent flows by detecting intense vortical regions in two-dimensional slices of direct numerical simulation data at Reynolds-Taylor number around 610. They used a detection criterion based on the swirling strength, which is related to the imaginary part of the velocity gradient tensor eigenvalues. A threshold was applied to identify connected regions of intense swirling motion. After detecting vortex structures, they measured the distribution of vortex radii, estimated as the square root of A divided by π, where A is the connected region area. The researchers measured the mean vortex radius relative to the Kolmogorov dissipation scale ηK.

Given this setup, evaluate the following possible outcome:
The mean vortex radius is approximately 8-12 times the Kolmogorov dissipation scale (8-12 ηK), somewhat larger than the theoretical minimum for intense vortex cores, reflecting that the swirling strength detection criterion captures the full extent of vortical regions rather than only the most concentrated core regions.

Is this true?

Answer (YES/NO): NO